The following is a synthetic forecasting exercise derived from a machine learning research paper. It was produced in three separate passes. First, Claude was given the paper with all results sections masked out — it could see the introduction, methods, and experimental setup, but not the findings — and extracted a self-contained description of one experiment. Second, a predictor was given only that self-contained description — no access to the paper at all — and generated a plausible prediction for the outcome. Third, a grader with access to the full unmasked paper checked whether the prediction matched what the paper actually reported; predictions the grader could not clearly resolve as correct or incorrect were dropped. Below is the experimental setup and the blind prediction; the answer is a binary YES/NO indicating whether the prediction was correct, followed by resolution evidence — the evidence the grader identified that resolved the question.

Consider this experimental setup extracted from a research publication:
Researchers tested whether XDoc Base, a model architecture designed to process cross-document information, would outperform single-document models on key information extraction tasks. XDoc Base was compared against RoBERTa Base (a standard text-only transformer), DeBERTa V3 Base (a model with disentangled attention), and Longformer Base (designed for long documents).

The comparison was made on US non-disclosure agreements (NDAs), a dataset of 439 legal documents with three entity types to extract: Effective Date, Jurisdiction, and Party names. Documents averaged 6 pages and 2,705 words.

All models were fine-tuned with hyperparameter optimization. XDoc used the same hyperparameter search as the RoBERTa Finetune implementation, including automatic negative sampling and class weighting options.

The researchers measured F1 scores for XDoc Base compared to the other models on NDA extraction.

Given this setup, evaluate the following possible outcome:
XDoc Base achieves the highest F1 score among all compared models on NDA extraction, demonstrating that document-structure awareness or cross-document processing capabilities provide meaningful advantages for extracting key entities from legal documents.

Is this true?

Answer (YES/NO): NO